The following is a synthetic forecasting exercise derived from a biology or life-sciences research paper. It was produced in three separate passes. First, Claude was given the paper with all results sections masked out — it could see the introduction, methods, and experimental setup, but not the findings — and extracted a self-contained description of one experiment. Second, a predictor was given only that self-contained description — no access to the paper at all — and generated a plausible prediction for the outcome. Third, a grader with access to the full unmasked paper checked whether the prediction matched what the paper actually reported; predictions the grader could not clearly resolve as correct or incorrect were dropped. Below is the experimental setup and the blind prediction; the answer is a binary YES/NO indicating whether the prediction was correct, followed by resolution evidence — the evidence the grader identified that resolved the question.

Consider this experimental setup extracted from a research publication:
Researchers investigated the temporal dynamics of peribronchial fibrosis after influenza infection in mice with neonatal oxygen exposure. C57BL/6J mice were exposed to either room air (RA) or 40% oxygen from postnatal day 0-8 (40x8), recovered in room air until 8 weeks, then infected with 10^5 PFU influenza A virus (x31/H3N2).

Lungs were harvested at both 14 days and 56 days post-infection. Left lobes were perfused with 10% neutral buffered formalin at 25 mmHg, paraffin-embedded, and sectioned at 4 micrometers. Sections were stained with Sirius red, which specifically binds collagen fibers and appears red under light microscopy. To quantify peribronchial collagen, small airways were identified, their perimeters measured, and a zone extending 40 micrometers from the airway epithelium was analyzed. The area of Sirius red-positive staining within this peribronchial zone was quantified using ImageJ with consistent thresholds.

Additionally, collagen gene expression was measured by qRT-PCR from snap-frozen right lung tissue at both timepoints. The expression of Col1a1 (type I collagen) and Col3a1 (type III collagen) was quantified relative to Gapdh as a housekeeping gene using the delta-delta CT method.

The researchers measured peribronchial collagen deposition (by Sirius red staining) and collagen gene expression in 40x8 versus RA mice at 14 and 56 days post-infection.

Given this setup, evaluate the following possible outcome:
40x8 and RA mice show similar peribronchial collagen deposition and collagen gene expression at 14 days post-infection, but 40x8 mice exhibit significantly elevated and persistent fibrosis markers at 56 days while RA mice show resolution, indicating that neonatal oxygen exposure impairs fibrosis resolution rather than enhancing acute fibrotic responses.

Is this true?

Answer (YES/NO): NO